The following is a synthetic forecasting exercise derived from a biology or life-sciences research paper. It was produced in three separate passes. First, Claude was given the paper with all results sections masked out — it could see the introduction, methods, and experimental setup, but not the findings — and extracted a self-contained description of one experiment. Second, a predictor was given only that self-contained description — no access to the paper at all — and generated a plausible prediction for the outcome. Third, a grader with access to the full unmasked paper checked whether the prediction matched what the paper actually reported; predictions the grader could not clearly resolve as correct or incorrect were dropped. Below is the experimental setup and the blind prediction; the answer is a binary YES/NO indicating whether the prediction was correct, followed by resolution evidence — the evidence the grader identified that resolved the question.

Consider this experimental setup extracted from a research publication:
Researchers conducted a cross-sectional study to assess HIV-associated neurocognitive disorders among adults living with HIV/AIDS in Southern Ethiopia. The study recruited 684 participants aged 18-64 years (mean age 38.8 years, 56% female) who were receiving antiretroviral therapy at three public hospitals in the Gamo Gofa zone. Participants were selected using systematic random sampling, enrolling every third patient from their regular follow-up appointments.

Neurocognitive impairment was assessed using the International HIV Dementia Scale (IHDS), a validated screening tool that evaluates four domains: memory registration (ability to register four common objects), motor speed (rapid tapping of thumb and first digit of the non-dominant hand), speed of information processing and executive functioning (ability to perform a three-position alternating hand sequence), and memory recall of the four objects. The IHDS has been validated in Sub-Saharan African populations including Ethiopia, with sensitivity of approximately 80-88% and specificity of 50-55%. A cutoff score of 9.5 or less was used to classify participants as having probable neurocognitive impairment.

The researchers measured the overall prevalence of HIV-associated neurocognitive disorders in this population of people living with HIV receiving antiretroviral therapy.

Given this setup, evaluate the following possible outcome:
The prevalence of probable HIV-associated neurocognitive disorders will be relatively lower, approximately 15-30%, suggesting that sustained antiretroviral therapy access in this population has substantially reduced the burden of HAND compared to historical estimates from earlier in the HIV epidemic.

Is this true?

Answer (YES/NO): NO